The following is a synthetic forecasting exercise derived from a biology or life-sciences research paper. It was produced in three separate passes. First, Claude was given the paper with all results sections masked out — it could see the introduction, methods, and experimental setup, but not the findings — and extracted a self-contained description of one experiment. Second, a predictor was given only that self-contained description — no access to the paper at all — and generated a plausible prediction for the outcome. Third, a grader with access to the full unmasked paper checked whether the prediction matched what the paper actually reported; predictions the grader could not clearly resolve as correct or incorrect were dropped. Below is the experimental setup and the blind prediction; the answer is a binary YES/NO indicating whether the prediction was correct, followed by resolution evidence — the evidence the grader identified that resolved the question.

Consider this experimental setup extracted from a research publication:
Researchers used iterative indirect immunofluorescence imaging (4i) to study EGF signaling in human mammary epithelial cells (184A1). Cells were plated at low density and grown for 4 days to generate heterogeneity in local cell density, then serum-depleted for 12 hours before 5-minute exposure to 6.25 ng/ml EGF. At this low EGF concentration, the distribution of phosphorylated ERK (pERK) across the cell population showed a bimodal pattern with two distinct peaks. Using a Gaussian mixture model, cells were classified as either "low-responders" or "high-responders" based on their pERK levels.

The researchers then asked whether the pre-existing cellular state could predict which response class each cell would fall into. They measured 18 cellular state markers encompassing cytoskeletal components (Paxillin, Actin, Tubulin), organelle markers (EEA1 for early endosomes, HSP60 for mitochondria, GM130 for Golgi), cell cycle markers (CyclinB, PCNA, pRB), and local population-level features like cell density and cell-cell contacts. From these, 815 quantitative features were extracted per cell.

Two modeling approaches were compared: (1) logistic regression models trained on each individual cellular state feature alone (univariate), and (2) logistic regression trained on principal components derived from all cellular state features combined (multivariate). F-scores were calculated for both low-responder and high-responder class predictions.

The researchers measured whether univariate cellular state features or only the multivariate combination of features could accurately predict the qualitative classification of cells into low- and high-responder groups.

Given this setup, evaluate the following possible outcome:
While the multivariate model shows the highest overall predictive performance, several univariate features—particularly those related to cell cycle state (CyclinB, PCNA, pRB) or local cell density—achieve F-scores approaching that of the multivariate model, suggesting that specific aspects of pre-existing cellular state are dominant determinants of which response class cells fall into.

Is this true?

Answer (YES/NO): NO